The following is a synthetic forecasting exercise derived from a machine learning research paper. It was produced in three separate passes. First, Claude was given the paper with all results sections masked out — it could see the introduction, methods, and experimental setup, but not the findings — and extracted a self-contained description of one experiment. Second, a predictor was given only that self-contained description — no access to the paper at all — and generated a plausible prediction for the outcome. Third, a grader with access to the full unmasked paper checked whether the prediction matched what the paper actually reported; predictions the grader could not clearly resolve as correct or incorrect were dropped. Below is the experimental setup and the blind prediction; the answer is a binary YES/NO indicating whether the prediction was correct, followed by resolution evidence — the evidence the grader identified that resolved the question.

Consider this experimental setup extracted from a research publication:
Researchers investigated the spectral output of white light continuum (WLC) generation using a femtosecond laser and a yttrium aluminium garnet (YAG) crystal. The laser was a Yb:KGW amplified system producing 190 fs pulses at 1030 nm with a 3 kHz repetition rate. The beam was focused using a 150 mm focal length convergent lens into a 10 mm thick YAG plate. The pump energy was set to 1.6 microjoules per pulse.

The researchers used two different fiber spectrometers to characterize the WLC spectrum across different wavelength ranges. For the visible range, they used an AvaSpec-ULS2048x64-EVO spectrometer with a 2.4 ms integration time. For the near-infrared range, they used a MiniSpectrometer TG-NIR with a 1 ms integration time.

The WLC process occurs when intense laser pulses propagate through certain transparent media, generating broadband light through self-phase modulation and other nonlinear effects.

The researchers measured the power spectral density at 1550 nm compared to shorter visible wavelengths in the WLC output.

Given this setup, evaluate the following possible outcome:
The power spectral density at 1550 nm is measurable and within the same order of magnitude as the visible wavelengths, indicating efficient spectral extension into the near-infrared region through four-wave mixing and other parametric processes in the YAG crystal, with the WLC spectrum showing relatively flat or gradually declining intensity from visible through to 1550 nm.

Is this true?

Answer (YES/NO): NO